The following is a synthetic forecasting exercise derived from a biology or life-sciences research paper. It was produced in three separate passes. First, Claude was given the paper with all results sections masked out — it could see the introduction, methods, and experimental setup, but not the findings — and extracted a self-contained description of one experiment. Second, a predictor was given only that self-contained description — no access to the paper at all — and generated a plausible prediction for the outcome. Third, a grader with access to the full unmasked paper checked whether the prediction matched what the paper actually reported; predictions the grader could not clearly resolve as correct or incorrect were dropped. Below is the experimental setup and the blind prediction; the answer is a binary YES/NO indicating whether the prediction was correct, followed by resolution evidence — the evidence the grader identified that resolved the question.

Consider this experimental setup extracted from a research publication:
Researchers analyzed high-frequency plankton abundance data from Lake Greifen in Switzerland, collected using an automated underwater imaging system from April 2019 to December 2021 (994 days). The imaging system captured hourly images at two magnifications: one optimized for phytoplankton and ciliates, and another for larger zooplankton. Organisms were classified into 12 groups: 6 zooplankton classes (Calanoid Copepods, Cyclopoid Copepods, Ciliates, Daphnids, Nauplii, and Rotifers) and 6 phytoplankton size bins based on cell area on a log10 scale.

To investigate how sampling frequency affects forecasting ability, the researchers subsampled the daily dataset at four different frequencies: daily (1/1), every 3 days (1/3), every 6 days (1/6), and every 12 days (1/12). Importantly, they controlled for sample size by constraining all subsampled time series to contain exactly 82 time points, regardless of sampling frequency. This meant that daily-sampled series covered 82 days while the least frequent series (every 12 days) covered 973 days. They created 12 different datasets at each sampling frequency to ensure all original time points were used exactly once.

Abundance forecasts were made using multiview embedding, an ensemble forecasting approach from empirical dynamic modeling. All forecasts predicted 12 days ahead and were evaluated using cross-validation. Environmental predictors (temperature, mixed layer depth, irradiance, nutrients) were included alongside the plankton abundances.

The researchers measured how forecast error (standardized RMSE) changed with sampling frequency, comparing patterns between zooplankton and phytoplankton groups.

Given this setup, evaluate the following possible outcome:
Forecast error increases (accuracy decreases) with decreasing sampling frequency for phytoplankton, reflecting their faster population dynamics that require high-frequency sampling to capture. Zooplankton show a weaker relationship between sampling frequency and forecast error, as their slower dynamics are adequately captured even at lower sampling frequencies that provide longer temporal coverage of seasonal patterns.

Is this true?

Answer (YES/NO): NO